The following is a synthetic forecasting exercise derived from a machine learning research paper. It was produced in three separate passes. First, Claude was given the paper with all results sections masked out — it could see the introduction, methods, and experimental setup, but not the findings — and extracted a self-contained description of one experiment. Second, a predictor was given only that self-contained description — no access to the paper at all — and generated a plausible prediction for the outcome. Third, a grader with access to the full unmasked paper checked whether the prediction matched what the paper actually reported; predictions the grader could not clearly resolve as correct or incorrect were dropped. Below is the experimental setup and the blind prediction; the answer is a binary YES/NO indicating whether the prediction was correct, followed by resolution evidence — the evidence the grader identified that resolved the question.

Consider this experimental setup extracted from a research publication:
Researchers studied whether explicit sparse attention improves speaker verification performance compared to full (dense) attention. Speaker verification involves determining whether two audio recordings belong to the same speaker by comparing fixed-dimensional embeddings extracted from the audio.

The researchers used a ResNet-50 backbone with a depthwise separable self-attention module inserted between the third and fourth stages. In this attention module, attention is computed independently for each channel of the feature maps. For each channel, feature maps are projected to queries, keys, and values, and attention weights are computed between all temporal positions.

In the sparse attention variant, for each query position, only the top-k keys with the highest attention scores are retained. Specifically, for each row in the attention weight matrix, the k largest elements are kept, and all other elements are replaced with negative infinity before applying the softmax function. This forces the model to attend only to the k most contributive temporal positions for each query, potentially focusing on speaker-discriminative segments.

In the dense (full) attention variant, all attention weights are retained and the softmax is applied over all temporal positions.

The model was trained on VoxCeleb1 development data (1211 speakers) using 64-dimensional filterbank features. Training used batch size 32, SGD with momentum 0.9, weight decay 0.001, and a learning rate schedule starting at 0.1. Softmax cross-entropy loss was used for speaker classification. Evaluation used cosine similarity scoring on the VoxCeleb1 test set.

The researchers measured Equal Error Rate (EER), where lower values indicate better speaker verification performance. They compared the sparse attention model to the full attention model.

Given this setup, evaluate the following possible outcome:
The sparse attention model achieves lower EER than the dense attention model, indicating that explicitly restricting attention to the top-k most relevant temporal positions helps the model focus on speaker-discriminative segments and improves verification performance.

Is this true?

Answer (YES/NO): NO